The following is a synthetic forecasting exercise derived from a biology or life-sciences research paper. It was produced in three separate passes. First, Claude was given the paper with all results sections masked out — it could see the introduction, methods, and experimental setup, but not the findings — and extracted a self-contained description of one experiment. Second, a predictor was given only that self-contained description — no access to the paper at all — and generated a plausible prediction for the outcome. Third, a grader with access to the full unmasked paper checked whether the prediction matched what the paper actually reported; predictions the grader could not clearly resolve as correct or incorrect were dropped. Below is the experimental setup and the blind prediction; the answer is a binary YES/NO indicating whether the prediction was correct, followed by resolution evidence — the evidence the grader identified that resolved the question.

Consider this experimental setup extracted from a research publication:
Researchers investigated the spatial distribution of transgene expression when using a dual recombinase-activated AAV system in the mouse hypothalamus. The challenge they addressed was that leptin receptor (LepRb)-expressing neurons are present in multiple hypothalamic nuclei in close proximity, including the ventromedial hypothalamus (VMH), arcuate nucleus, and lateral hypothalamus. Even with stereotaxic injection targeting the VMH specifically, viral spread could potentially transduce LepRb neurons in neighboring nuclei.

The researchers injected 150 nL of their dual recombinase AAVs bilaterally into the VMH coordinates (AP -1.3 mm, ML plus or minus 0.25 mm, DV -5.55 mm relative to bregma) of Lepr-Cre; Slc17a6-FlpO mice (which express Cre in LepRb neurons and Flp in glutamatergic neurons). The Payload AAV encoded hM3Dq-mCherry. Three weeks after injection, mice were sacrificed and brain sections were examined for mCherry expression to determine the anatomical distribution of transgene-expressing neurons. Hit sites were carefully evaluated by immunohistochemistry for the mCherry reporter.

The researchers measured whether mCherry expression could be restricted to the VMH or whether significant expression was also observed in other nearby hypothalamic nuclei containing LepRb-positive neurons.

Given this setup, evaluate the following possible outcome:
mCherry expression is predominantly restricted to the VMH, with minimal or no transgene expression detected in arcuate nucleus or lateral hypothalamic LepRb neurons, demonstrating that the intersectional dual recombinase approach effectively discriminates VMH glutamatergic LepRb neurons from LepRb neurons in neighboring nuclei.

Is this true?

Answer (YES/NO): YES